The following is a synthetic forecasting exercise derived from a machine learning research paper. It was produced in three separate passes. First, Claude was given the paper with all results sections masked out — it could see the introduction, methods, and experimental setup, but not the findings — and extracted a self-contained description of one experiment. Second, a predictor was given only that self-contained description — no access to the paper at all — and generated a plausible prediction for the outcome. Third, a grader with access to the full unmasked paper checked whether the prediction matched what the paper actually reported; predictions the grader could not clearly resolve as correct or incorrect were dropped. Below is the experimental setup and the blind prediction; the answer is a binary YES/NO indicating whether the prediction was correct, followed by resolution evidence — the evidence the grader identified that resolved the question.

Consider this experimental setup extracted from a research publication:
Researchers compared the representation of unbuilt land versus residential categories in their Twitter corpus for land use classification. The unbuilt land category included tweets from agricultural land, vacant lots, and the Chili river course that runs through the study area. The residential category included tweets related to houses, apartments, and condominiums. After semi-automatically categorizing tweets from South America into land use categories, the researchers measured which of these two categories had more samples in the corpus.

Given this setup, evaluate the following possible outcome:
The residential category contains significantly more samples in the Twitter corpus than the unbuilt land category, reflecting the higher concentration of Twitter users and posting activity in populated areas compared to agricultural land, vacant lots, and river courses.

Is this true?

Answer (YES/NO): NO